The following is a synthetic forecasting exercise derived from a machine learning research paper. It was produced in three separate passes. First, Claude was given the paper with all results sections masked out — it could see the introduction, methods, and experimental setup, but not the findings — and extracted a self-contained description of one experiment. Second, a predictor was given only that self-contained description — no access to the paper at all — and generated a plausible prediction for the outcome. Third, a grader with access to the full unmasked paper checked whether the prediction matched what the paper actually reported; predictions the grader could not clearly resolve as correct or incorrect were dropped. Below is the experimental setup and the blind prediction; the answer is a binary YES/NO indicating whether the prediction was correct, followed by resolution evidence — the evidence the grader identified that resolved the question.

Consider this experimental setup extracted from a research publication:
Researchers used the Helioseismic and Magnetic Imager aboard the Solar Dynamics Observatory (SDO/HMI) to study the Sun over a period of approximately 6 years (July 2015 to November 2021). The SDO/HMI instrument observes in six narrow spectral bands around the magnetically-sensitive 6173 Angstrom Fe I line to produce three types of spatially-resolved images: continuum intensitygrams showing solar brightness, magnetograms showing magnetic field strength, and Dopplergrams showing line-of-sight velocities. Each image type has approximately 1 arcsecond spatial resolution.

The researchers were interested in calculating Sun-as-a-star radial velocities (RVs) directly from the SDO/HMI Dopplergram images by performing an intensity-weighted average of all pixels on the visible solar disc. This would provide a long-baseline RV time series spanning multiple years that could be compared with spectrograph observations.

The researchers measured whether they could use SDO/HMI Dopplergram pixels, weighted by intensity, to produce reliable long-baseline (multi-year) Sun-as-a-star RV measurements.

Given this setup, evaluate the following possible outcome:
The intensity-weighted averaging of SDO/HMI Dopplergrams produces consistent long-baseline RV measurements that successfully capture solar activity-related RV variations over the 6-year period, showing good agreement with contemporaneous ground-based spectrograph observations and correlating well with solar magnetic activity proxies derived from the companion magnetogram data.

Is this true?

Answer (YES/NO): NO